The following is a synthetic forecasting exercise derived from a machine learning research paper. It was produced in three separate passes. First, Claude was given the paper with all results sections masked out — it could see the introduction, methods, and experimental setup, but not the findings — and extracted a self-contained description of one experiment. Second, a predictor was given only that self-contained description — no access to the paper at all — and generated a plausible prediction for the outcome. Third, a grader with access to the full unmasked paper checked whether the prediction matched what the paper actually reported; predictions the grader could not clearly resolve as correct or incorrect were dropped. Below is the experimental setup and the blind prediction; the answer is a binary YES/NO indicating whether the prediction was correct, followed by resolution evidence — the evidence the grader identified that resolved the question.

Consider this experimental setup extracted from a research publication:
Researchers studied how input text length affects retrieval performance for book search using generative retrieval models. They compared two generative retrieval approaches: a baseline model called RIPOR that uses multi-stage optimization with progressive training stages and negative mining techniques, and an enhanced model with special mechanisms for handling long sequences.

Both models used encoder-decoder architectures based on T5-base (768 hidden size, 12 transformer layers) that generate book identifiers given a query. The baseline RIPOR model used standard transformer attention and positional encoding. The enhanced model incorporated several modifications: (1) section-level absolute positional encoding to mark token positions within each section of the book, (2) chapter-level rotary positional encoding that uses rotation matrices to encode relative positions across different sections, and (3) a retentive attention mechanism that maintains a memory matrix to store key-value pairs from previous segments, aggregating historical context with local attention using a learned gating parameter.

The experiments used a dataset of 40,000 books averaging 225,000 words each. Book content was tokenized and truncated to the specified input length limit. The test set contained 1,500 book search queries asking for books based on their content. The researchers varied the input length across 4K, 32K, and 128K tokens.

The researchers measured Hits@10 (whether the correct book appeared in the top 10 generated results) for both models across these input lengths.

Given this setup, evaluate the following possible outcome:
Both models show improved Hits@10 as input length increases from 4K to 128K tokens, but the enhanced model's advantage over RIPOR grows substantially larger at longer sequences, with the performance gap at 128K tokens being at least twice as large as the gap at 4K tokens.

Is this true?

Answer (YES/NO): NO